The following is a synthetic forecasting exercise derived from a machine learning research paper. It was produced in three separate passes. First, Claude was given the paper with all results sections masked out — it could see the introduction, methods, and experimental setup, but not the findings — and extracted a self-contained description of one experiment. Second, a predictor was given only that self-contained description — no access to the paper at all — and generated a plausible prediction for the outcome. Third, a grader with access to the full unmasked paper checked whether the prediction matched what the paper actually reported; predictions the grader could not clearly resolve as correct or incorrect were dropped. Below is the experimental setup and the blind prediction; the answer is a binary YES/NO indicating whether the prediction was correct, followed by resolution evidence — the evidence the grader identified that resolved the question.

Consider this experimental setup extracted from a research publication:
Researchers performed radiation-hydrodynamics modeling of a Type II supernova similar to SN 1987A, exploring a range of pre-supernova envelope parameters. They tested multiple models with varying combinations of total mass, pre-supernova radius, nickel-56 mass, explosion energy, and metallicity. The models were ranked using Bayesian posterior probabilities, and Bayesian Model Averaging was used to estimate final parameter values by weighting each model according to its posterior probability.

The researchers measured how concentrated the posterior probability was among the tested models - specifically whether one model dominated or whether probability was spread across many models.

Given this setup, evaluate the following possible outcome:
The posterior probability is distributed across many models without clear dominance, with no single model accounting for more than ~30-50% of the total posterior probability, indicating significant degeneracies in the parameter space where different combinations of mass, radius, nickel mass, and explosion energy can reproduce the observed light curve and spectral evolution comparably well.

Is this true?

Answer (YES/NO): NO